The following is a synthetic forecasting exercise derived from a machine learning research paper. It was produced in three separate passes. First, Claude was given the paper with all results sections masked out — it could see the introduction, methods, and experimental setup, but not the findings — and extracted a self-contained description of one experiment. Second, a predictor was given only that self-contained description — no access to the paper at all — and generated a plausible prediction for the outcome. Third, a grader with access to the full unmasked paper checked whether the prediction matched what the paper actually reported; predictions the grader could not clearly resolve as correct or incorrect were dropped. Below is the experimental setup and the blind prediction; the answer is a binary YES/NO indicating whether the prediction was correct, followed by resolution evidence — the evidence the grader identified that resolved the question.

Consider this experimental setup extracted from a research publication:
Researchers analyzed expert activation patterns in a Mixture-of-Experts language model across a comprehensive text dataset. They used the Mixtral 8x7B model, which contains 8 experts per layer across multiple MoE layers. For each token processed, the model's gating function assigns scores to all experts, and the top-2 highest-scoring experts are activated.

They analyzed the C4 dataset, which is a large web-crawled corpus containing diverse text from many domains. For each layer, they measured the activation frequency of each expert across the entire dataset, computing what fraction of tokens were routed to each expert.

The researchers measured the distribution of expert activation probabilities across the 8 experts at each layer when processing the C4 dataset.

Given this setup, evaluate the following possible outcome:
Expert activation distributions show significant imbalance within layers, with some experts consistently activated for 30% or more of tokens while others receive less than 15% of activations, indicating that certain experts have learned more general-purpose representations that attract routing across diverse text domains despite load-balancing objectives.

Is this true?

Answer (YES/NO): NO